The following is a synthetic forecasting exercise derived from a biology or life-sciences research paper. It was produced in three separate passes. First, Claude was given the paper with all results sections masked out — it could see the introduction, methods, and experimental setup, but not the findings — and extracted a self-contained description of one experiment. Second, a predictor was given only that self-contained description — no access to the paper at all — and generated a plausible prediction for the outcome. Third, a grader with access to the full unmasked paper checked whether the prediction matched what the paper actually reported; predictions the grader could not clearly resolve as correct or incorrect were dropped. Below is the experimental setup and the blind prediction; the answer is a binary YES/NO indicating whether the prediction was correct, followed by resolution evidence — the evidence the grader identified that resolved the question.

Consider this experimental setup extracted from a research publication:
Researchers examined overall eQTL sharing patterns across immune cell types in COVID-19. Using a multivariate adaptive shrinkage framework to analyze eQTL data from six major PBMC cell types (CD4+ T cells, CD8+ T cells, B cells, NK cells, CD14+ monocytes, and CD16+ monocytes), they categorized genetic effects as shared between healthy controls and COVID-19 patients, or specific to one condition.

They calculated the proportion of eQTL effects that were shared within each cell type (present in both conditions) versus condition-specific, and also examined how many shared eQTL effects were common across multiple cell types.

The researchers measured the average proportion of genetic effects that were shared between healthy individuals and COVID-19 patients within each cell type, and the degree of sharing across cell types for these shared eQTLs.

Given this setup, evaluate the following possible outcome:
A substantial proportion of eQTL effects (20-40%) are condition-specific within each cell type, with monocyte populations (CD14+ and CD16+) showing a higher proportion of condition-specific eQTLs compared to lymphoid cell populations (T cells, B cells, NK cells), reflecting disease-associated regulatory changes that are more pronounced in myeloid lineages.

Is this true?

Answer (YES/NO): NO